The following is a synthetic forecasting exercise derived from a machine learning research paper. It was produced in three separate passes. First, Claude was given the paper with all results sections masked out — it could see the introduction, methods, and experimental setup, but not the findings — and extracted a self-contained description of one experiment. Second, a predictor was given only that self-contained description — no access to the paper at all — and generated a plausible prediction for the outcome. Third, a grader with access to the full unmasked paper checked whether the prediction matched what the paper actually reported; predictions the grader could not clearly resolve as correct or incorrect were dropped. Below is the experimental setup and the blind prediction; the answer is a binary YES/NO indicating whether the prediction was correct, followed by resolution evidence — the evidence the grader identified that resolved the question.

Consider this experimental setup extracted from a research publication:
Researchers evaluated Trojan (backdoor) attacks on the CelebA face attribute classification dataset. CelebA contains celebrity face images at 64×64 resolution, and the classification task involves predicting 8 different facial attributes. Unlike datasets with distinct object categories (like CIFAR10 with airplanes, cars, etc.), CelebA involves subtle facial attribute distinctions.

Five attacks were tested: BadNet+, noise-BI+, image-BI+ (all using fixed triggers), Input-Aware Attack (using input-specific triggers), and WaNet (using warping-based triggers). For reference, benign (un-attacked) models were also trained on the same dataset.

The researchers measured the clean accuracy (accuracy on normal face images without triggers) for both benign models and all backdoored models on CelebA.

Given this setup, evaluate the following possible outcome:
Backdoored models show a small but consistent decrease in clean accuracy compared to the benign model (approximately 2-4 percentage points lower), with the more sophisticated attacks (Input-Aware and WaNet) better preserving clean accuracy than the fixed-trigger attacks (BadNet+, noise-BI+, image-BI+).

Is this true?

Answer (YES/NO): NO